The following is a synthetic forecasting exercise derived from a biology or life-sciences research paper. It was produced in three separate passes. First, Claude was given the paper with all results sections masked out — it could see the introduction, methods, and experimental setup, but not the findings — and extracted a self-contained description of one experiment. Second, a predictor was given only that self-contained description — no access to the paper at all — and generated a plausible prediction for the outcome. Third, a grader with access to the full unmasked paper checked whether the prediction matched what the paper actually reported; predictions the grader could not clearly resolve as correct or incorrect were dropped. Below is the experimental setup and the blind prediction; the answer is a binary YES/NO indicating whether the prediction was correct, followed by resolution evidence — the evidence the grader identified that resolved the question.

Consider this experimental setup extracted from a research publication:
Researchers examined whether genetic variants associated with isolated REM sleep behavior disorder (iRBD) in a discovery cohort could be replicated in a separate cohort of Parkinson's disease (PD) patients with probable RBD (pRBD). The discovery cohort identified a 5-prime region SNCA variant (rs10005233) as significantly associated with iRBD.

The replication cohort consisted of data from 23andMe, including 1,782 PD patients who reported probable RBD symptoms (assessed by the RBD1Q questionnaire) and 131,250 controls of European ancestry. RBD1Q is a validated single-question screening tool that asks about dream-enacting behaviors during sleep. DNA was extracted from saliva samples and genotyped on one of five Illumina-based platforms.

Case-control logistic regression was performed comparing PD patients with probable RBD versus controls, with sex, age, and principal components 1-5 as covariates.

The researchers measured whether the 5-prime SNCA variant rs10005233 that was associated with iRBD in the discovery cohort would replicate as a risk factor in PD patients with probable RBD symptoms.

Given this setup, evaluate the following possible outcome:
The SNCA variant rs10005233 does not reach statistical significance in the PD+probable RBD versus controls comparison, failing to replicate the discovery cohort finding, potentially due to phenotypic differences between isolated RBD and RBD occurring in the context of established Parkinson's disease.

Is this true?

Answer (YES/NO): NO